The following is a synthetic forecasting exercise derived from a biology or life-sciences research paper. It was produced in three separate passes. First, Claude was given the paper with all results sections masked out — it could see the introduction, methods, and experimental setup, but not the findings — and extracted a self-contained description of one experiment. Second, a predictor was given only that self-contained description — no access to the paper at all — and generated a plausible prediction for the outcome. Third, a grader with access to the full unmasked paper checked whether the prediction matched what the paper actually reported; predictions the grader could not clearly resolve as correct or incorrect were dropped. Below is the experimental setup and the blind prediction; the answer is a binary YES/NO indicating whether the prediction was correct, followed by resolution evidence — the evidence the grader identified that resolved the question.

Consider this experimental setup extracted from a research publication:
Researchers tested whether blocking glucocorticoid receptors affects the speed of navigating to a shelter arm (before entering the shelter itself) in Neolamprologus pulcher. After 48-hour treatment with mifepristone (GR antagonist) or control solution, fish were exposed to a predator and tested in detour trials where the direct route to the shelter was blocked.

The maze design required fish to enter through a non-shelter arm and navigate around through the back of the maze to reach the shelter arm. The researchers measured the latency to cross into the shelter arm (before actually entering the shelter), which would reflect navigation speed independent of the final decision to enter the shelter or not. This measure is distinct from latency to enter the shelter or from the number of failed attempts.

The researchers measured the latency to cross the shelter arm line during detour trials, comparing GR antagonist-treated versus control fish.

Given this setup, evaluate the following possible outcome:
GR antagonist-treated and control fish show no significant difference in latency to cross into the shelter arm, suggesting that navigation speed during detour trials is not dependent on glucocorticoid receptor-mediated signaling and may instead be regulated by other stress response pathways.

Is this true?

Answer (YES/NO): YES